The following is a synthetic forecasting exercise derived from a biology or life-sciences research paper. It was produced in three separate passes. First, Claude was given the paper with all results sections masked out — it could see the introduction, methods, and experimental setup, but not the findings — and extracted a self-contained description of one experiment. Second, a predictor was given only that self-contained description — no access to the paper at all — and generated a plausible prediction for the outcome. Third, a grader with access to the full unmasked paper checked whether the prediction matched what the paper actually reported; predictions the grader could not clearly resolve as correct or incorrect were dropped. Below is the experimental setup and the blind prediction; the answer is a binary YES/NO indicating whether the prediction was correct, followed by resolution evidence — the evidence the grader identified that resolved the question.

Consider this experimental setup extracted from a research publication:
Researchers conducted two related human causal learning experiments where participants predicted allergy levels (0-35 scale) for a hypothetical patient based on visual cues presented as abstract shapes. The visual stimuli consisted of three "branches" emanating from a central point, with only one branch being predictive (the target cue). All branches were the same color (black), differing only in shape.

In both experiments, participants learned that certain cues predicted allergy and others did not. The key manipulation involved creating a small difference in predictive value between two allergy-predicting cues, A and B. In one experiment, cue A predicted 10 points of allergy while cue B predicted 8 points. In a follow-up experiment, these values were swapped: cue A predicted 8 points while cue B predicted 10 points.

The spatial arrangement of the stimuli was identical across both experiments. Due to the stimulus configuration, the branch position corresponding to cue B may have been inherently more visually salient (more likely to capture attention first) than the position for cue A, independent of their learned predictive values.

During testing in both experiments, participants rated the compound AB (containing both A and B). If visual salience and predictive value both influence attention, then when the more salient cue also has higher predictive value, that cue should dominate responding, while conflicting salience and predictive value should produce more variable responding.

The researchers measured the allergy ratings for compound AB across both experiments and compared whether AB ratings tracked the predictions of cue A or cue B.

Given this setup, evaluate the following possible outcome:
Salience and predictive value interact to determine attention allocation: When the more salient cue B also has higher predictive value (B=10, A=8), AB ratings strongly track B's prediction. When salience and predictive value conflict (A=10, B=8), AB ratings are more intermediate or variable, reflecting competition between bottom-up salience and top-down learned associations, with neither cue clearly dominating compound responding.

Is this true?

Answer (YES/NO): NO